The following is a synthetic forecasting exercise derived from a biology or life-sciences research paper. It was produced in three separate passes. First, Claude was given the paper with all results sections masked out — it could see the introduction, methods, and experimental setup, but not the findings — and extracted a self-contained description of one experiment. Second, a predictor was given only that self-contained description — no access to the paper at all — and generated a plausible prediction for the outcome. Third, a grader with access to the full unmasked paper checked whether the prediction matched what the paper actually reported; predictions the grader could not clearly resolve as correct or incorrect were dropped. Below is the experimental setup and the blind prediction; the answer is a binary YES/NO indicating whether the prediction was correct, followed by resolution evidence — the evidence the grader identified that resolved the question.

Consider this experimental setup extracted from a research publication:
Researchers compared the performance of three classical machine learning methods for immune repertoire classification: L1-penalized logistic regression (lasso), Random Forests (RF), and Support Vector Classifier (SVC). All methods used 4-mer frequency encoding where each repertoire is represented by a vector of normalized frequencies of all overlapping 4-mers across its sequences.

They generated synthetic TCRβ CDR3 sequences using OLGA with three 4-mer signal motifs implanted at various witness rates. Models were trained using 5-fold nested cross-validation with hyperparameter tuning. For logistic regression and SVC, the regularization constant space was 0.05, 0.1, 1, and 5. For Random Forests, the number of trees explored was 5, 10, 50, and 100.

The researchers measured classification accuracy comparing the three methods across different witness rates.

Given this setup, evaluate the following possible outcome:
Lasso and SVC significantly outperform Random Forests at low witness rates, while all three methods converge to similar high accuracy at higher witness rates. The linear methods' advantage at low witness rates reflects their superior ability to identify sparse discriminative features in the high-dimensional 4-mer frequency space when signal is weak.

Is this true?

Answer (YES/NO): NO